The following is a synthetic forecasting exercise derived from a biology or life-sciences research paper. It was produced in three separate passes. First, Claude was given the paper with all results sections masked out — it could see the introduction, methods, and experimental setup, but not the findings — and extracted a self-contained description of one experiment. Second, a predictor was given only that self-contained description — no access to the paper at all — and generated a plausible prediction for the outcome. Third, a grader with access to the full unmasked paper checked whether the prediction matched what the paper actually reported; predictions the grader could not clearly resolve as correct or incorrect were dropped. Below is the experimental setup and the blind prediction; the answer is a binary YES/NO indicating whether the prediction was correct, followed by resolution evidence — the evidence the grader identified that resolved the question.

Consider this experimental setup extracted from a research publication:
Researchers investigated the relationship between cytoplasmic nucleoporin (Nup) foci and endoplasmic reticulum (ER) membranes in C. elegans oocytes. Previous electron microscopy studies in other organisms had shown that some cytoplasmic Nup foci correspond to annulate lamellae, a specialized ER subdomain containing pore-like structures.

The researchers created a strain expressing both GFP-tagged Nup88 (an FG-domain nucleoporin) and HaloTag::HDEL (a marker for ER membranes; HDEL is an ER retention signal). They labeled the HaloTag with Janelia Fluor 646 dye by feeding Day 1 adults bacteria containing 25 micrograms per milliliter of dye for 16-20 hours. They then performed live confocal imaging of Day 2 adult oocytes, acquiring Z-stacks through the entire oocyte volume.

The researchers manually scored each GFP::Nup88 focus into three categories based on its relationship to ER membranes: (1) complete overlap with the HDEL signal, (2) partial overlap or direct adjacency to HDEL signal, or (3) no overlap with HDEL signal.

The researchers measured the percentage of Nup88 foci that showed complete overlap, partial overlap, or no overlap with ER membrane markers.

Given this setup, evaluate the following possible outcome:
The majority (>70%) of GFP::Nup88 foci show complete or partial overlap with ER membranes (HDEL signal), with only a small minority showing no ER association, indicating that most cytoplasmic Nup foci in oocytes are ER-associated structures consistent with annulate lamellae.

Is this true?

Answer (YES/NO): NO